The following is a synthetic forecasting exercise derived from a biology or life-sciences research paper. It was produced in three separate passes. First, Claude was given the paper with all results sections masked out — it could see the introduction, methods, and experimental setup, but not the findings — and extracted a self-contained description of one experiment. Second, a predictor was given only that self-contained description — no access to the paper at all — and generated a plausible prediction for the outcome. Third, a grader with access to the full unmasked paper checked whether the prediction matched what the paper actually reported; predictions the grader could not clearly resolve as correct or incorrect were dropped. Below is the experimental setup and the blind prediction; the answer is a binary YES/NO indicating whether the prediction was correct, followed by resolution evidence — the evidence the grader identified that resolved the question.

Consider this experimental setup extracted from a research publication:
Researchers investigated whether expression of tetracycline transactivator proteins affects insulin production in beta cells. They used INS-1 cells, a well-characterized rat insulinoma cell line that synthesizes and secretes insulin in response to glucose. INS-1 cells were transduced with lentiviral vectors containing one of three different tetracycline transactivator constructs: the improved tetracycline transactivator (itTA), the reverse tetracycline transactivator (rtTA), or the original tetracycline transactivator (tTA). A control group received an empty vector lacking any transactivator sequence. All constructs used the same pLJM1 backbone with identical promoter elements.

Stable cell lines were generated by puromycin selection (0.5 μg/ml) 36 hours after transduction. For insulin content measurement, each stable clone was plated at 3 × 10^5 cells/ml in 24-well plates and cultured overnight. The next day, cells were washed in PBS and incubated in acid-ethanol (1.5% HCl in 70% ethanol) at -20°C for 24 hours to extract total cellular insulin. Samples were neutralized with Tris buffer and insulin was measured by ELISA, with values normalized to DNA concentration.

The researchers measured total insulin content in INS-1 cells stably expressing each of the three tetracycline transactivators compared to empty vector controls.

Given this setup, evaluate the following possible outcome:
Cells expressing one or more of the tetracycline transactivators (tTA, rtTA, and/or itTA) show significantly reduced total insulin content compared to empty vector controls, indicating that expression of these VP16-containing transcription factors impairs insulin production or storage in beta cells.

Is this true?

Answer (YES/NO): YES